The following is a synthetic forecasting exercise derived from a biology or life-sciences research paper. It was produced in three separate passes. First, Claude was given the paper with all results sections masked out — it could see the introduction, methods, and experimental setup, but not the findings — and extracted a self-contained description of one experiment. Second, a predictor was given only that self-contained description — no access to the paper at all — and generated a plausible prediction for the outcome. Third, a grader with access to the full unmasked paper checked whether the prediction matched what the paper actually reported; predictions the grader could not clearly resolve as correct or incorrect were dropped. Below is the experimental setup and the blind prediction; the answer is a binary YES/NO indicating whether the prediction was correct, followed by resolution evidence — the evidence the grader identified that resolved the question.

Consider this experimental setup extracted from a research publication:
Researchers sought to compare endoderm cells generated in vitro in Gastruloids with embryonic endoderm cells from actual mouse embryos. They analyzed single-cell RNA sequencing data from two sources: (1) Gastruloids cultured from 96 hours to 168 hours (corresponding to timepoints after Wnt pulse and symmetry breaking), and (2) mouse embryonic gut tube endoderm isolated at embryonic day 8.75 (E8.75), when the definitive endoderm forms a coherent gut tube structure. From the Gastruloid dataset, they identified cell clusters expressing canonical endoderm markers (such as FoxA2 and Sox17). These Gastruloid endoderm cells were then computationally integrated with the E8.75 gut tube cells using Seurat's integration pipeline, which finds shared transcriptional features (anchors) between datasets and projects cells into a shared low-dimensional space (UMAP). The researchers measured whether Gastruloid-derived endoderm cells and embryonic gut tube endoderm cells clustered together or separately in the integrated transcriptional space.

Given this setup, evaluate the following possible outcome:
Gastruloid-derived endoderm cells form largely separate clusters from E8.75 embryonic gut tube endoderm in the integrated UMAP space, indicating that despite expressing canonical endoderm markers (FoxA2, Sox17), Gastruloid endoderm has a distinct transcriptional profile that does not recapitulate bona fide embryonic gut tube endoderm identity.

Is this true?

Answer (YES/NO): NO